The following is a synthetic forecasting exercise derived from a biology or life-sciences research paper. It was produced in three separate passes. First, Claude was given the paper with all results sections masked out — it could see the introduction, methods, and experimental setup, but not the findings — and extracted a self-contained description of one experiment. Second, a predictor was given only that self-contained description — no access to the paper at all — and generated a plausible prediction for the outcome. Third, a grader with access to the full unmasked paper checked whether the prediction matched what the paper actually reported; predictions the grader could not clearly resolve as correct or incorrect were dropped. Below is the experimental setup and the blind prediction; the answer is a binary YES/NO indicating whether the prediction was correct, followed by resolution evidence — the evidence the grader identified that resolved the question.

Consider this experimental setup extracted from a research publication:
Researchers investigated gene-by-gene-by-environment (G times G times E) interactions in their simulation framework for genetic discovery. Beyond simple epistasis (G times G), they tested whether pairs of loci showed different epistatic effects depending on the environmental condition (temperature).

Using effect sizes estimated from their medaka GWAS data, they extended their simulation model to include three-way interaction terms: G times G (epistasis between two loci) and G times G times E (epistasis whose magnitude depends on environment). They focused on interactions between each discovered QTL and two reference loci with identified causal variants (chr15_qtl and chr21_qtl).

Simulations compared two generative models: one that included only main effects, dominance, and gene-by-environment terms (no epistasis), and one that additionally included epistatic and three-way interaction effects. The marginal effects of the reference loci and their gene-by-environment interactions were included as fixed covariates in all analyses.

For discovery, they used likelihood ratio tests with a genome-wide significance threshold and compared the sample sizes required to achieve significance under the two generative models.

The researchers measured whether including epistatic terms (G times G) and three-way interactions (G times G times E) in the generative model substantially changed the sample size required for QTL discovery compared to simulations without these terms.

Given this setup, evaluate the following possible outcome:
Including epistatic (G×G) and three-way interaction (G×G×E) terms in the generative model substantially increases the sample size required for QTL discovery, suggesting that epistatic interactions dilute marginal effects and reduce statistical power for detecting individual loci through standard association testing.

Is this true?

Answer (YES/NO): NO